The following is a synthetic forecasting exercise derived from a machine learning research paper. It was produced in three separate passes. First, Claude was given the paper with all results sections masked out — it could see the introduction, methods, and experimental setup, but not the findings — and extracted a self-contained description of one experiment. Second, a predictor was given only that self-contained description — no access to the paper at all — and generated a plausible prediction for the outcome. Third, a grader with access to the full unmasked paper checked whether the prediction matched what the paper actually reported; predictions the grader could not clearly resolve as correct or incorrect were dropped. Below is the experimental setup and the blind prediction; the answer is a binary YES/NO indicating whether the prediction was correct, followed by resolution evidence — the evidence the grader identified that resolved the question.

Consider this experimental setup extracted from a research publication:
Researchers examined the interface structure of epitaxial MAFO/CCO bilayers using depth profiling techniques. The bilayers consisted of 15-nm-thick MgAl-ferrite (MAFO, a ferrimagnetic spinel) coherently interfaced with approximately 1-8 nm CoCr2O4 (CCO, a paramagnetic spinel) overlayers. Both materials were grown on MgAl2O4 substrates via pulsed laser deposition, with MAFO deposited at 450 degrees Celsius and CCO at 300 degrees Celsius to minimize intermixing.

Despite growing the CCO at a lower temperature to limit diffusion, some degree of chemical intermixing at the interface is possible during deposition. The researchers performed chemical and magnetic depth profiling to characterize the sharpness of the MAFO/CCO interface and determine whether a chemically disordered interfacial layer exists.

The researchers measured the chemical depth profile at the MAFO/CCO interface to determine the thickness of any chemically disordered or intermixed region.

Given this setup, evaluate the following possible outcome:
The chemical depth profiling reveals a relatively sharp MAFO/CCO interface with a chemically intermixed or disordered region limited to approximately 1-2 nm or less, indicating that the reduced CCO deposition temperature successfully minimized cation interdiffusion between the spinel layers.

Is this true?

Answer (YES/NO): YES